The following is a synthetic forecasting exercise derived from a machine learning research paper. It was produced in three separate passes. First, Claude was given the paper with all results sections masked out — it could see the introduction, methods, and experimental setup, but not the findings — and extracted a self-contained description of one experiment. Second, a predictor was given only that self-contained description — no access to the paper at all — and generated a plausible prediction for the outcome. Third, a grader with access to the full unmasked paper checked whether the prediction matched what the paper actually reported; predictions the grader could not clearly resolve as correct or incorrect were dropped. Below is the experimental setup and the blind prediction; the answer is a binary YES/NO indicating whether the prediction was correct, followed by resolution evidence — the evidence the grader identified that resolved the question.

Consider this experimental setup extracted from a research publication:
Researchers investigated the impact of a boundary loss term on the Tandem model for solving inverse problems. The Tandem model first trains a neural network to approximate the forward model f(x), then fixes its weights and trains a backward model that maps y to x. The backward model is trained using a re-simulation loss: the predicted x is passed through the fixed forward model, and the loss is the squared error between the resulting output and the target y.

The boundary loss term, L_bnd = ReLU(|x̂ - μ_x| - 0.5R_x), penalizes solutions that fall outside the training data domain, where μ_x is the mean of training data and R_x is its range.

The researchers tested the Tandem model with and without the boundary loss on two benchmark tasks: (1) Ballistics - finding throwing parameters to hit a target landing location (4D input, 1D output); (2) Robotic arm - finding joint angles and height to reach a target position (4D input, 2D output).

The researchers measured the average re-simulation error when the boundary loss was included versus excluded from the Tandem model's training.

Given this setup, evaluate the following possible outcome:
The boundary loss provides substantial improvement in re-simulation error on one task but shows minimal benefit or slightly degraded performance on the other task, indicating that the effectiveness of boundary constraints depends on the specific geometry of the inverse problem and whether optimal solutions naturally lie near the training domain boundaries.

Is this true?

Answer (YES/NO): NO